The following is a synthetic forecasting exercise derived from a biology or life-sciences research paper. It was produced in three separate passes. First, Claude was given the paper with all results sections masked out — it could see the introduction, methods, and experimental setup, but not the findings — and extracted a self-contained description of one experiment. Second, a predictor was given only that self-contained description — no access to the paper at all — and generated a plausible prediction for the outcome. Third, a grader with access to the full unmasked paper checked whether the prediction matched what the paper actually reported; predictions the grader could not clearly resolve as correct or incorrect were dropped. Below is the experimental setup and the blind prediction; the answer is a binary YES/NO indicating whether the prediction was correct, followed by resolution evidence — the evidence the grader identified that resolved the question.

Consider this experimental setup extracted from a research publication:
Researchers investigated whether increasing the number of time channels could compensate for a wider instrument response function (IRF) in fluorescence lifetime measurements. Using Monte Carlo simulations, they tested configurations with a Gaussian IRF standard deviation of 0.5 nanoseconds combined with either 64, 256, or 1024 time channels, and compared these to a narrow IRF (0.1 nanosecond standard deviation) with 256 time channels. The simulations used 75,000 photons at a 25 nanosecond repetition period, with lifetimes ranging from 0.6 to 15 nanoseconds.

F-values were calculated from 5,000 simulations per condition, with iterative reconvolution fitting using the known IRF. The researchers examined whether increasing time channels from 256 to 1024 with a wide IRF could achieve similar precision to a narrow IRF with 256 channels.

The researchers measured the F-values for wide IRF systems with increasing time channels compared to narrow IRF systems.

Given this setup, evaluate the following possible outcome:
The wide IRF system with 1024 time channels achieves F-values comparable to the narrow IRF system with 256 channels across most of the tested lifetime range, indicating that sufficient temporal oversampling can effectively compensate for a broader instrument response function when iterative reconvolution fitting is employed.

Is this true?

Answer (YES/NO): NO